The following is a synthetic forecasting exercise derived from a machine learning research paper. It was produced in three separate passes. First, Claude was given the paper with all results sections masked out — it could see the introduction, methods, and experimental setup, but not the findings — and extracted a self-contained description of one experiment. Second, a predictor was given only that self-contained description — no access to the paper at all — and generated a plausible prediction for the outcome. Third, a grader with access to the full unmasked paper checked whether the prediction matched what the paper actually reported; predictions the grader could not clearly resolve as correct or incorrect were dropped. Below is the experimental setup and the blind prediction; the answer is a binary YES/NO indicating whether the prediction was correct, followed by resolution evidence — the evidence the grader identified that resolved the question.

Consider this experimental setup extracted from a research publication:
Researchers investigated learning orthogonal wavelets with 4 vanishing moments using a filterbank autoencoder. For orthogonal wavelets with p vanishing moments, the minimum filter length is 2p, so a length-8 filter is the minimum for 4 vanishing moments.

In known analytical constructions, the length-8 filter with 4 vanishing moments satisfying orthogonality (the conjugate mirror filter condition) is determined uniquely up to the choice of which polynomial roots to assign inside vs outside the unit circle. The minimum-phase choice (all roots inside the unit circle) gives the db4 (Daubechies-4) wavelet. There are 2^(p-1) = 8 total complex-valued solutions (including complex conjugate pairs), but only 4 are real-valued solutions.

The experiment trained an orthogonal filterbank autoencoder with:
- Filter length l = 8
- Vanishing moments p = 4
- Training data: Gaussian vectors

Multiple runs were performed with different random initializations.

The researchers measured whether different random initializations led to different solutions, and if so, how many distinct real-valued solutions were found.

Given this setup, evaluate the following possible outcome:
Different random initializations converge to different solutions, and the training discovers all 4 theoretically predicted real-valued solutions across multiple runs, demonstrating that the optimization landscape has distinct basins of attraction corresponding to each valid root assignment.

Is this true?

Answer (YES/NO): YES